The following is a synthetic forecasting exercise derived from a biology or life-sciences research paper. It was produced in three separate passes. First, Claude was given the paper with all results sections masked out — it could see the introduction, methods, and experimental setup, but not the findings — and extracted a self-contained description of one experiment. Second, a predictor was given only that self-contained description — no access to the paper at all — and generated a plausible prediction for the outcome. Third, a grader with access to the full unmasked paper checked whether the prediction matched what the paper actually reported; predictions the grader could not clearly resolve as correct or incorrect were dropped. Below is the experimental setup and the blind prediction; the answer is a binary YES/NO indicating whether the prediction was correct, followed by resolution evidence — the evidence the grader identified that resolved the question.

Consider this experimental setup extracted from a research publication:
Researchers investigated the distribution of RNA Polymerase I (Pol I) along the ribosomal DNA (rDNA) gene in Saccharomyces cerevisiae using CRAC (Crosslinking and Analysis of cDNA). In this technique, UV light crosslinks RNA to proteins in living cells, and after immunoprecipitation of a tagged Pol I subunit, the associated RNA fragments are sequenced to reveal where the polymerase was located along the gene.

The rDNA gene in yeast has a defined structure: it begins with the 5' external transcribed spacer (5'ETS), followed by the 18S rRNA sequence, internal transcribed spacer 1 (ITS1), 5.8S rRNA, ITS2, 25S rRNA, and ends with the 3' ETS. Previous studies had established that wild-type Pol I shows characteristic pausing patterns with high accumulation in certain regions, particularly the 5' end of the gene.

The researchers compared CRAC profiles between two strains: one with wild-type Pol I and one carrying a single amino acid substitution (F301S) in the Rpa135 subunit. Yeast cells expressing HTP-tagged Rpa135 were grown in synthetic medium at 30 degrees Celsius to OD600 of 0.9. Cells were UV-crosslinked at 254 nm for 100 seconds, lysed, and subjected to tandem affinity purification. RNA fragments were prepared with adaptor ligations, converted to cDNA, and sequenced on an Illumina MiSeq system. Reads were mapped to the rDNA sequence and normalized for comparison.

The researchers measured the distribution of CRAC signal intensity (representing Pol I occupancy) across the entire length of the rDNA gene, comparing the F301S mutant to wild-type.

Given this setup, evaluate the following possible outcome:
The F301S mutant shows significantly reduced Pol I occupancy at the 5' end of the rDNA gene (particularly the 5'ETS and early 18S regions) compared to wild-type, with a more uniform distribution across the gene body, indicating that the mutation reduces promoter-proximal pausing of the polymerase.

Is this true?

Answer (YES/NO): YES